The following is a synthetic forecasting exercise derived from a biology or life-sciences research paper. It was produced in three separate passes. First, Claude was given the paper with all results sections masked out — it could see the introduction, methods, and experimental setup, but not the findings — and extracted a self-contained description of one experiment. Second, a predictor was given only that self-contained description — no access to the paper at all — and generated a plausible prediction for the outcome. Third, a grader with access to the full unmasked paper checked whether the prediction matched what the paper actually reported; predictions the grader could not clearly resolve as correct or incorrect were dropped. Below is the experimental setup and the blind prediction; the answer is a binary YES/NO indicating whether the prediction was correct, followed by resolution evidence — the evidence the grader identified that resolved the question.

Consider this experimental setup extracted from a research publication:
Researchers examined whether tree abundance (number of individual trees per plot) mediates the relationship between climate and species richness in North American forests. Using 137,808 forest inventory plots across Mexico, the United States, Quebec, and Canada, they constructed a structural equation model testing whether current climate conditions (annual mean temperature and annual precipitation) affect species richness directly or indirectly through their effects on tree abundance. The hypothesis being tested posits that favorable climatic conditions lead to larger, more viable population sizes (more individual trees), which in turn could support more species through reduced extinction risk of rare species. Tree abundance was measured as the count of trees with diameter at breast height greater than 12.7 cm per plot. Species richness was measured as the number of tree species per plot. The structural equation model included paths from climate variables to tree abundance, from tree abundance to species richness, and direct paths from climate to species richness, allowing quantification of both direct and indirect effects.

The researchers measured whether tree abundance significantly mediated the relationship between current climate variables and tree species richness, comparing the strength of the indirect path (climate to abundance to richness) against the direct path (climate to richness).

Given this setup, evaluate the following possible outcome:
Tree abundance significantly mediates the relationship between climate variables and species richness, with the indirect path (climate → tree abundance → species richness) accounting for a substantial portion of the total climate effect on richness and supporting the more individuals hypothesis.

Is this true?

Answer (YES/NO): YES